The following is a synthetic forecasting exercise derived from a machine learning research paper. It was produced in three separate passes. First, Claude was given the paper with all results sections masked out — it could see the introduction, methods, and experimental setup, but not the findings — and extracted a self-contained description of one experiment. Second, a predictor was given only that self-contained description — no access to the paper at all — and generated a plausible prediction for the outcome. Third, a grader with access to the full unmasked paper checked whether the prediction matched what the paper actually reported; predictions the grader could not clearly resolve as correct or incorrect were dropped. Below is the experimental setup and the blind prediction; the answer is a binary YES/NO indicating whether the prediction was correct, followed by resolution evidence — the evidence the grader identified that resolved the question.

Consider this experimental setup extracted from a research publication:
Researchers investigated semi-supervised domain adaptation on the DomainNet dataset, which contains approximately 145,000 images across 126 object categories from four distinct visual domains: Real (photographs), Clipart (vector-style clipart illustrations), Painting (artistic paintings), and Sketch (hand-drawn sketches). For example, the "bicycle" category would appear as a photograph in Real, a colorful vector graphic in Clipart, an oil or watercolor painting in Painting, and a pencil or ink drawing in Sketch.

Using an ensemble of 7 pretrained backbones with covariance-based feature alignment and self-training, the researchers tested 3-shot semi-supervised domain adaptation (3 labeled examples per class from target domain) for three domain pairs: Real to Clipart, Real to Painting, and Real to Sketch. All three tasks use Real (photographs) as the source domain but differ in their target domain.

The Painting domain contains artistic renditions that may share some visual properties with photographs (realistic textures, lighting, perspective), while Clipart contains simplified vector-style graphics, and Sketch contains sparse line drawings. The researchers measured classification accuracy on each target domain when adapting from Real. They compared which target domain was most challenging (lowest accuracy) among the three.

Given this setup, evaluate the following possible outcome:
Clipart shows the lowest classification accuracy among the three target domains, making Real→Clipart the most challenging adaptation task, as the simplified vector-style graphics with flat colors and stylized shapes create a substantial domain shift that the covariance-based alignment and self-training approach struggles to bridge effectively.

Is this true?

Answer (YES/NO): NO